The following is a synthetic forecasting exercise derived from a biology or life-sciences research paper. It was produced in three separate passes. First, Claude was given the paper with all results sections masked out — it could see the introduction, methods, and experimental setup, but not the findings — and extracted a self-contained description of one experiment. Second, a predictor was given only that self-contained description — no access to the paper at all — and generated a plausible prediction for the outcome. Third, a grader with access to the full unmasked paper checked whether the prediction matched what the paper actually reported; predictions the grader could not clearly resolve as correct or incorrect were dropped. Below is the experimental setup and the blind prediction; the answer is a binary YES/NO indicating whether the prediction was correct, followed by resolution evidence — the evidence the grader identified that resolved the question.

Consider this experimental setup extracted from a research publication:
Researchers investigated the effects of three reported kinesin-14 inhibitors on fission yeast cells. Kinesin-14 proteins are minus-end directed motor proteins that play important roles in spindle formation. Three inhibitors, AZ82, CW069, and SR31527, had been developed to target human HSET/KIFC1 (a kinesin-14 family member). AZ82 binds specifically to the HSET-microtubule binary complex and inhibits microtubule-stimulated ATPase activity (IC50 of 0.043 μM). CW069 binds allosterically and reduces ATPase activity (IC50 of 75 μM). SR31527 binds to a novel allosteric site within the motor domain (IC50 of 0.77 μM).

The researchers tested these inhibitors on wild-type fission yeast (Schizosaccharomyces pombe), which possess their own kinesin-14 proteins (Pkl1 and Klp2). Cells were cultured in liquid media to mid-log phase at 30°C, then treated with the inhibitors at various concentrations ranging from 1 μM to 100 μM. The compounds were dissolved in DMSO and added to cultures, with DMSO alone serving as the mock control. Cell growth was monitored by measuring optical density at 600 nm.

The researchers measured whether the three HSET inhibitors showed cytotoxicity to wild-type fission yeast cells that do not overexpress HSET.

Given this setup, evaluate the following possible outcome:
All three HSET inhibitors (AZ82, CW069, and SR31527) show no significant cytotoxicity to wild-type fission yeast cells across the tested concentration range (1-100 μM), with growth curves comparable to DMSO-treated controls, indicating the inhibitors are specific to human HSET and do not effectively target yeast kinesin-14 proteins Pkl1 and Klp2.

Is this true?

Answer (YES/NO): NO